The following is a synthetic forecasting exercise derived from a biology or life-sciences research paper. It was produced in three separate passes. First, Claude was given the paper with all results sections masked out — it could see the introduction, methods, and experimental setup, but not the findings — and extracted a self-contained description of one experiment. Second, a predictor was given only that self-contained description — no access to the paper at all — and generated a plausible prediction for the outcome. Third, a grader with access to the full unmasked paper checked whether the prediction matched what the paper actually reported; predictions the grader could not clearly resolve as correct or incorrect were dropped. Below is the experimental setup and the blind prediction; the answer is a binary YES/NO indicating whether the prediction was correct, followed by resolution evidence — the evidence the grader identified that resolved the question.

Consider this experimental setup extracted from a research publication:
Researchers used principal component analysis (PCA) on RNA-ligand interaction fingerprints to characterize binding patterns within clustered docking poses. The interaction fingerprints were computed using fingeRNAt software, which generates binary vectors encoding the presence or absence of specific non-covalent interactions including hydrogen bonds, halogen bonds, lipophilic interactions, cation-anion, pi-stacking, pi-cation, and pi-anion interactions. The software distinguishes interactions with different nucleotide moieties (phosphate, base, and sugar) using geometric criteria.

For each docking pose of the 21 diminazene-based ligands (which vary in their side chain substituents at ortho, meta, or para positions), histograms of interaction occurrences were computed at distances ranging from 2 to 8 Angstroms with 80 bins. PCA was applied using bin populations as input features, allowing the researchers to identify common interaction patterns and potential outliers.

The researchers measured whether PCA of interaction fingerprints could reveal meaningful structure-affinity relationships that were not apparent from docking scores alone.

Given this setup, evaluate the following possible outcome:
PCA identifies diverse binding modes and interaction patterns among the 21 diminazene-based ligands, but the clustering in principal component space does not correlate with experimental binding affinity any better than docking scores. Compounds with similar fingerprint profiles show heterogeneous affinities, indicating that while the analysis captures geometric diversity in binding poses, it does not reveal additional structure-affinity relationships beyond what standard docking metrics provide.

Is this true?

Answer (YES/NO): NO